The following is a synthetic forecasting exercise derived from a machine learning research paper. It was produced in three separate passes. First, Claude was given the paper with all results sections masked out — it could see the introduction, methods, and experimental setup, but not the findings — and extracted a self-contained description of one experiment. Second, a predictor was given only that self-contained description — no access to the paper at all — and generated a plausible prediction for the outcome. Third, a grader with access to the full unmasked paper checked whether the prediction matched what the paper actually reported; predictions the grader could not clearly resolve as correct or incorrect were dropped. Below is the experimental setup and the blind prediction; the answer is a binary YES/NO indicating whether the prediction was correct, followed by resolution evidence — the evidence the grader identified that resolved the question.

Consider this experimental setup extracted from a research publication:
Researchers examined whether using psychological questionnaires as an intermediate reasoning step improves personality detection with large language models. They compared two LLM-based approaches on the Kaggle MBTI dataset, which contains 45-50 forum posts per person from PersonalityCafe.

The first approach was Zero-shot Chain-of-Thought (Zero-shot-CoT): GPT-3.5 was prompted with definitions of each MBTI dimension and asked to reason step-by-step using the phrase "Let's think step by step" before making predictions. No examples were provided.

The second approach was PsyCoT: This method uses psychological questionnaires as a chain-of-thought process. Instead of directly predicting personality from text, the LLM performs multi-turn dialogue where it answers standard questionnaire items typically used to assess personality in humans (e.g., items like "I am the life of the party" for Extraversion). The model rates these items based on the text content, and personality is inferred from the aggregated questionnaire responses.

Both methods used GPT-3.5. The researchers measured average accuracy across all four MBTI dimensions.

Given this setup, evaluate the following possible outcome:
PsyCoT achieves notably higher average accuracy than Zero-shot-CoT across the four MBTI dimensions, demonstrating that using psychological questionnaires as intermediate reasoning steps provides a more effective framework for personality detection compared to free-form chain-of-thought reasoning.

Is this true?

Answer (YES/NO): NO